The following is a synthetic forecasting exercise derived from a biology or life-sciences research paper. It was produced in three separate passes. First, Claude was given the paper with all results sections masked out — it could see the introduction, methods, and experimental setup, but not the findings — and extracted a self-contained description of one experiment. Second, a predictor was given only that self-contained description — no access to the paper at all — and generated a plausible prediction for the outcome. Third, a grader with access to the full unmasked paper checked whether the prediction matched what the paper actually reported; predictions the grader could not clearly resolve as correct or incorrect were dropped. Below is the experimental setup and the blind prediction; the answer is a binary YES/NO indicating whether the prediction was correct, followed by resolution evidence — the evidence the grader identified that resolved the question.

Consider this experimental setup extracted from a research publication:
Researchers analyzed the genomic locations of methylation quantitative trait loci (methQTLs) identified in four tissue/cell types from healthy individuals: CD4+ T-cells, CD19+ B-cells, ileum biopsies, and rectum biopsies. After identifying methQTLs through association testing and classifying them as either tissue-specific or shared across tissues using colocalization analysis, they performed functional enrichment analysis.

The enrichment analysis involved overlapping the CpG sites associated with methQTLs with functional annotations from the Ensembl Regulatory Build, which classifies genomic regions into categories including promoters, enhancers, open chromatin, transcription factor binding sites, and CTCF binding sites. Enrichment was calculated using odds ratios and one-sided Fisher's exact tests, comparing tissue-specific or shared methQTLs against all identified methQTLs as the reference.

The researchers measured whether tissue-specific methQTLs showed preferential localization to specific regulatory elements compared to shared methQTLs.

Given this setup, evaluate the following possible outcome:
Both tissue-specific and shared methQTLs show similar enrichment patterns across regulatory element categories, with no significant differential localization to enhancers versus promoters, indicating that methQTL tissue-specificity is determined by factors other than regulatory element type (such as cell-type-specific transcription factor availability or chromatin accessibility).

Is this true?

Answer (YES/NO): NO